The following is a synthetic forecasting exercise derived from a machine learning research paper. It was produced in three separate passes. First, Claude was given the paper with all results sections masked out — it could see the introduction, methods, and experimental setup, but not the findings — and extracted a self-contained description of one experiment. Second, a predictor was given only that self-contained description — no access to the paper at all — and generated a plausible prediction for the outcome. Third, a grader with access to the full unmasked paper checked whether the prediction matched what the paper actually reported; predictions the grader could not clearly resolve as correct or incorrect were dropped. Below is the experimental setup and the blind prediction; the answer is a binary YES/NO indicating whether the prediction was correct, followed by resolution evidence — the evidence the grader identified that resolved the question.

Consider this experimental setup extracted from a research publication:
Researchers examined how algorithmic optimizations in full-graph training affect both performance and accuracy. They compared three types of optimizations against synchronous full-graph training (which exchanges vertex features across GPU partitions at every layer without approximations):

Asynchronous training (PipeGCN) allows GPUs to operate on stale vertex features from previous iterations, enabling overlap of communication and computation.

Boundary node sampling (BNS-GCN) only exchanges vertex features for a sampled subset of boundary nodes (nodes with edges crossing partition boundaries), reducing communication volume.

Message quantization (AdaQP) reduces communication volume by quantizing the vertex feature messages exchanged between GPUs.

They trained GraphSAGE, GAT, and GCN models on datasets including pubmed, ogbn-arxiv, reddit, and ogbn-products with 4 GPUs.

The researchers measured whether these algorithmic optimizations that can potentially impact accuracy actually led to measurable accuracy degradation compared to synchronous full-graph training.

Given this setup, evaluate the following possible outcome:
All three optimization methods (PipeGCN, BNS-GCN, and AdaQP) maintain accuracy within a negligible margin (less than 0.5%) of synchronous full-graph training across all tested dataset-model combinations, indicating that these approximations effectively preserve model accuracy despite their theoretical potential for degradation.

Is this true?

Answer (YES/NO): NO